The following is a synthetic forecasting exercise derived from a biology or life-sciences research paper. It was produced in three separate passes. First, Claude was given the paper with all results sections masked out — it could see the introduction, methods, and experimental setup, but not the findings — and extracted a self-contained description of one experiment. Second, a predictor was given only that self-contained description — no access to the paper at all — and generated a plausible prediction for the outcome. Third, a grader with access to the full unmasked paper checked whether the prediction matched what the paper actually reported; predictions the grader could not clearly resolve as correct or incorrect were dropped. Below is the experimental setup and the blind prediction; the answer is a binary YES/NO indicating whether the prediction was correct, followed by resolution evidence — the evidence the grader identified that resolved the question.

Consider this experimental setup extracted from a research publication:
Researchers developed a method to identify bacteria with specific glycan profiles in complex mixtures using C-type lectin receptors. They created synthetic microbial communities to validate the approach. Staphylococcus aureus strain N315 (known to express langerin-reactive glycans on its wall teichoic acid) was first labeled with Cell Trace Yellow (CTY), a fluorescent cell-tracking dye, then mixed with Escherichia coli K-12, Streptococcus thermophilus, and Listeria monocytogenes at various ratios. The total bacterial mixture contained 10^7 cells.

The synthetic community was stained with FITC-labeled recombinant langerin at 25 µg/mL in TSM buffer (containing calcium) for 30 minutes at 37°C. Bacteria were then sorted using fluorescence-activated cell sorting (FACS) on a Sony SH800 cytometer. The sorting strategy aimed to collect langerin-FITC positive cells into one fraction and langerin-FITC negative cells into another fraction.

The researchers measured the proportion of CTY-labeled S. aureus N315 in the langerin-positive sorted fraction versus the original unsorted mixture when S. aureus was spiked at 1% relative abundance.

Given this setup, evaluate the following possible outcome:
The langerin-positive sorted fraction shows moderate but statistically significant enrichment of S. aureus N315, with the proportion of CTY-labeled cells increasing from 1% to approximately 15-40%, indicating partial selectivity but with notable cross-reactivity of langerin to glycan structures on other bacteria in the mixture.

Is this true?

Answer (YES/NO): NO